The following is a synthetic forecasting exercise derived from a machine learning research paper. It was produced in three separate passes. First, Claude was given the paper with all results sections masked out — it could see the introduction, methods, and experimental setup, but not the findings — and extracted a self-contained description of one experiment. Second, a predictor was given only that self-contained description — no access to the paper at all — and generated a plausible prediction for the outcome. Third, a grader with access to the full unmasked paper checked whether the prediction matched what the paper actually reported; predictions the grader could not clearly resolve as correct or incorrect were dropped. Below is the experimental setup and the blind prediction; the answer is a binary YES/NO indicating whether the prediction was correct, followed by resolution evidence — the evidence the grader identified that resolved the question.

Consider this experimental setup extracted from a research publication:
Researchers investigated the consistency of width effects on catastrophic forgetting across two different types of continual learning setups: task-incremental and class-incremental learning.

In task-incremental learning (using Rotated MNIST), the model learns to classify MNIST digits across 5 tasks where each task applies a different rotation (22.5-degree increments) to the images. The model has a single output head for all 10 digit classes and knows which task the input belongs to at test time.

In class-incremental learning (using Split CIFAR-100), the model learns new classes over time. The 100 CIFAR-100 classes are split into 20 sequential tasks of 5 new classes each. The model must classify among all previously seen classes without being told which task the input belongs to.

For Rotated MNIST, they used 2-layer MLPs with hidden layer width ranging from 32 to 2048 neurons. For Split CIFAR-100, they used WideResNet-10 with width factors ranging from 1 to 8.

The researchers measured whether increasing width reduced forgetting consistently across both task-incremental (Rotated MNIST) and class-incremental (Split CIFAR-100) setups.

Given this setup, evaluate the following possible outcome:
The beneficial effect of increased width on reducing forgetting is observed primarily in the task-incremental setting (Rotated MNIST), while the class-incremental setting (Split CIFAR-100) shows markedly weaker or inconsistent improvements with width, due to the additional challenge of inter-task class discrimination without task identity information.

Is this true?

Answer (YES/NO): NO